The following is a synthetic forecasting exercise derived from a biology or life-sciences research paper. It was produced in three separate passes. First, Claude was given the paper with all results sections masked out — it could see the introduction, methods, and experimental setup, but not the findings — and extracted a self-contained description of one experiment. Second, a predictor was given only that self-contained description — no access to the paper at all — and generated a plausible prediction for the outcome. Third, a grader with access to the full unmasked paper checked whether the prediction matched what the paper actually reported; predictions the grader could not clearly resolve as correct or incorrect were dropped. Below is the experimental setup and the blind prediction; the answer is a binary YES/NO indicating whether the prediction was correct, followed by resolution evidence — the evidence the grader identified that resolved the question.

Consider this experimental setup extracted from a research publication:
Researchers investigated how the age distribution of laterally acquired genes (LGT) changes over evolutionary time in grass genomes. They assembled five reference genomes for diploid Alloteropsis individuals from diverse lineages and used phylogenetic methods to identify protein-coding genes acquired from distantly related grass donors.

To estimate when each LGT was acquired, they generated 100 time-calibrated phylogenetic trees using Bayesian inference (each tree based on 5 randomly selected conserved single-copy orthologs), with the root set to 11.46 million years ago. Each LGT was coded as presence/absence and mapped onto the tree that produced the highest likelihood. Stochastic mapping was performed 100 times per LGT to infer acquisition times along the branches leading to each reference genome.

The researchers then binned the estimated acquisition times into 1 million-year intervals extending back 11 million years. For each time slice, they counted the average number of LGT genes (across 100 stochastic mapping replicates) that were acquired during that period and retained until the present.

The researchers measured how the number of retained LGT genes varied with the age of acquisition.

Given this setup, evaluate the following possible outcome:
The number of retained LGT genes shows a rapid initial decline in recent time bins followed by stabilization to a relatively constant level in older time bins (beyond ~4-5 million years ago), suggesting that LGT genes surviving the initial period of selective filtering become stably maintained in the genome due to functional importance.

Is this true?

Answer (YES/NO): NO